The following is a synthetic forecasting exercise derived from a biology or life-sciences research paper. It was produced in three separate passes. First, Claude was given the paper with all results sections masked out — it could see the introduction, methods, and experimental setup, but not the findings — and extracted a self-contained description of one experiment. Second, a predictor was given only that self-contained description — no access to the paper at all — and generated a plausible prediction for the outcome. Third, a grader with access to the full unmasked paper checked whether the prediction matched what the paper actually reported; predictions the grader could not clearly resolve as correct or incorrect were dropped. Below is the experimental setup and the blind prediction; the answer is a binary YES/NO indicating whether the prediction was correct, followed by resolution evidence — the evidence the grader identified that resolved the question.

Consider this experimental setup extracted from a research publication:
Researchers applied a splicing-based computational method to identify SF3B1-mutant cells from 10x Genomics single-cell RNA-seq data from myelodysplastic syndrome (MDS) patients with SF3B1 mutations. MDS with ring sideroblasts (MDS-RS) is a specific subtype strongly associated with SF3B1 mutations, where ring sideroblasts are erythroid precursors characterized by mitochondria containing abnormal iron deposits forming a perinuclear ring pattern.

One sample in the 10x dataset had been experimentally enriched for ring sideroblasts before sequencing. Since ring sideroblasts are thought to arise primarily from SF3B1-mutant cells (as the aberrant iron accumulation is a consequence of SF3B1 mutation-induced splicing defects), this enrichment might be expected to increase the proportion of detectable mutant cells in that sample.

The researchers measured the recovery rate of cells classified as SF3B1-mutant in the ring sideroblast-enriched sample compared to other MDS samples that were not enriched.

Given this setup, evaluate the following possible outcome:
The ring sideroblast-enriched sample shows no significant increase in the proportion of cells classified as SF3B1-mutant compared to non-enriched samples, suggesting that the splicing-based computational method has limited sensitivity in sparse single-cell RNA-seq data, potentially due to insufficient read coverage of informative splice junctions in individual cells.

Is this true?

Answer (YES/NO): NO